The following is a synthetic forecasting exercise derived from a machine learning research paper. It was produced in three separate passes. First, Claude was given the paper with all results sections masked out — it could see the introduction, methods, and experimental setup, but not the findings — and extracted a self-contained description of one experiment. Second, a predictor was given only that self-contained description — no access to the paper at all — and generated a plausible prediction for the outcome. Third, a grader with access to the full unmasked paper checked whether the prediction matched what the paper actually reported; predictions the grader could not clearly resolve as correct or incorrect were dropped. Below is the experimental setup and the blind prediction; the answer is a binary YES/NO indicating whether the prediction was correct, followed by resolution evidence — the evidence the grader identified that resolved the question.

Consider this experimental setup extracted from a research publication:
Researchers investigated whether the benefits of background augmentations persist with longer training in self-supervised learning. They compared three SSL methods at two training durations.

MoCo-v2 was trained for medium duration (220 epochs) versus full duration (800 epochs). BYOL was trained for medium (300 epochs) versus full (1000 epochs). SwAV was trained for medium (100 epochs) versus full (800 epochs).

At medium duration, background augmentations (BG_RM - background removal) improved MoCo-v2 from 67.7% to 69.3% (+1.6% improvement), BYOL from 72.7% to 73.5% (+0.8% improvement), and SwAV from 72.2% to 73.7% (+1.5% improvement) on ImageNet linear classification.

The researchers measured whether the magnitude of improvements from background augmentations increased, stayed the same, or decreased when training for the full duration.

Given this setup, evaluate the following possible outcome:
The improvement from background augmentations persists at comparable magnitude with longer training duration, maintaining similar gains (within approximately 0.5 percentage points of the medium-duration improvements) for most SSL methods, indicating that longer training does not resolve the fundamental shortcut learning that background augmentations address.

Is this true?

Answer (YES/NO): NO